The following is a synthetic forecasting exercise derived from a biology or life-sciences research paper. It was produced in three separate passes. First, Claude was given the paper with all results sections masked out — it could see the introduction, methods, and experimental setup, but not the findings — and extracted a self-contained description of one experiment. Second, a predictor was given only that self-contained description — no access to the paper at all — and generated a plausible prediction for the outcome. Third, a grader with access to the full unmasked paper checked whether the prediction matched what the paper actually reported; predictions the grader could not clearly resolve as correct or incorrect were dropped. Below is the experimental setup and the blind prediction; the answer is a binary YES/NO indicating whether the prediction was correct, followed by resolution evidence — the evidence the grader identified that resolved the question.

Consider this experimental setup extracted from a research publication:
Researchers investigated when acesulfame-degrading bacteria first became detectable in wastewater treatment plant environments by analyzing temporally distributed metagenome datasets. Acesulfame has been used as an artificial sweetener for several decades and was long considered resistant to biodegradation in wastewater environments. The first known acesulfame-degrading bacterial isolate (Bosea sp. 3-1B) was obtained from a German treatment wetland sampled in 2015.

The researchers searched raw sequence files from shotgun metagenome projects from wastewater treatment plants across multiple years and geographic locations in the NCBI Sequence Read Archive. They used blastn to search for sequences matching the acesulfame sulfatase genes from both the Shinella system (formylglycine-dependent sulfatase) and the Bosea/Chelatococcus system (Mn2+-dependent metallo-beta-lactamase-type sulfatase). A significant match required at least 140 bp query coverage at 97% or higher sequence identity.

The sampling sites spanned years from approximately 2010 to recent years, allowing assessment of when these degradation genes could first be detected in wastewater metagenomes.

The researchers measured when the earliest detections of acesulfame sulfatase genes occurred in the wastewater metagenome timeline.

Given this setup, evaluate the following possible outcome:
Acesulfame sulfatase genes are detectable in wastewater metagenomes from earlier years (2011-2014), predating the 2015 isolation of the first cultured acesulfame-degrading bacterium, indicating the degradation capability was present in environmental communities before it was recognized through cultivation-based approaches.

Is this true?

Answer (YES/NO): YES